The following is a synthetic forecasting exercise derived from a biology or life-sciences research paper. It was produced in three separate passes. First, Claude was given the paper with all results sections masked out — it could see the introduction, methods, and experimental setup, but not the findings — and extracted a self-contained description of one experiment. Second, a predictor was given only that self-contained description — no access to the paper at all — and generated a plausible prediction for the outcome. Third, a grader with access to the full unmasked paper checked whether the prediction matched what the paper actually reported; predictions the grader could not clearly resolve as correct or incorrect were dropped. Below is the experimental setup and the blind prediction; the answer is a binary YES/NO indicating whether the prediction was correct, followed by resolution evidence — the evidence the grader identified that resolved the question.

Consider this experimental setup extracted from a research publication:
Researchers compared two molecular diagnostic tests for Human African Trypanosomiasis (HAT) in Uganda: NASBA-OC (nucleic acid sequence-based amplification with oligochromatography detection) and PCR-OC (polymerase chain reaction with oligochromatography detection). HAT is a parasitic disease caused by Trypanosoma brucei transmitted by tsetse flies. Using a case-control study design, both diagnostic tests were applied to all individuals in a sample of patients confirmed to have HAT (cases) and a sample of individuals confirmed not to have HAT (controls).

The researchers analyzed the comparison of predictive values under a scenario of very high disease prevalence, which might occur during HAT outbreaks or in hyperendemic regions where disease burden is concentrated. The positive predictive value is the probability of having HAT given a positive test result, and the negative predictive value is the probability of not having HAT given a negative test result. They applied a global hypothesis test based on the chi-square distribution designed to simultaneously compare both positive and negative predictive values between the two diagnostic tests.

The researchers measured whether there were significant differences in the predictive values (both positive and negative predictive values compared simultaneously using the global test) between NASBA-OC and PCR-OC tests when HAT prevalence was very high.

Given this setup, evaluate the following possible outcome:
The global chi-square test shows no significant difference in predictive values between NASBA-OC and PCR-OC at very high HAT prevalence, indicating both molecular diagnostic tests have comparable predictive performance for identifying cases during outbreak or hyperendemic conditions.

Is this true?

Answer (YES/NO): YES